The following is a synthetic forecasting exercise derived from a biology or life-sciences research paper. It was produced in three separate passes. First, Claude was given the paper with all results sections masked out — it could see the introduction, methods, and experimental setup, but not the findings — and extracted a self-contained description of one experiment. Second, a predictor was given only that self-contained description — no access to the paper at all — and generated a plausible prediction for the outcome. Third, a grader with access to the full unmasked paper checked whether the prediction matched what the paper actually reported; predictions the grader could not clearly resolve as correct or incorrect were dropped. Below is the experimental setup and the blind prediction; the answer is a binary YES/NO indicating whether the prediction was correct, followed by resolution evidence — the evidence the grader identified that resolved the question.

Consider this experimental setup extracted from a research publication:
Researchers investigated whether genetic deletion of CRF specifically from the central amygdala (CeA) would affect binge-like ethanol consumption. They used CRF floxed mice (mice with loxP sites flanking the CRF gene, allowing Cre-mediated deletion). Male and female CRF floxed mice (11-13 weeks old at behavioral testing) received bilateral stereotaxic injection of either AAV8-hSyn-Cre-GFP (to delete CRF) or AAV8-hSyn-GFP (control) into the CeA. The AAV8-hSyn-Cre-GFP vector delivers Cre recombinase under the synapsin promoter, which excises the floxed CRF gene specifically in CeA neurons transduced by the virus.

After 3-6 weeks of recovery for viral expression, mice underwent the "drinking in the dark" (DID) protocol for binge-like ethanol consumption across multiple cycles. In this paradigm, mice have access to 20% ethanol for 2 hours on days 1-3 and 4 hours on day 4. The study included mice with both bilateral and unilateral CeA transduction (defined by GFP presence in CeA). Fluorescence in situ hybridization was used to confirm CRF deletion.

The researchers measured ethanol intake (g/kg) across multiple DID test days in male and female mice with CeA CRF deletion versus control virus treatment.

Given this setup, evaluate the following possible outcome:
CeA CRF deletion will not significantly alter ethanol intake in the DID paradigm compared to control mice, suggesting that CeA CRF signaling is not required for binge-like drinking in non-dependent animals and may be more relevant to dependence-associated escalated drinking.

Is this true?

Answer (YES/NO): NO